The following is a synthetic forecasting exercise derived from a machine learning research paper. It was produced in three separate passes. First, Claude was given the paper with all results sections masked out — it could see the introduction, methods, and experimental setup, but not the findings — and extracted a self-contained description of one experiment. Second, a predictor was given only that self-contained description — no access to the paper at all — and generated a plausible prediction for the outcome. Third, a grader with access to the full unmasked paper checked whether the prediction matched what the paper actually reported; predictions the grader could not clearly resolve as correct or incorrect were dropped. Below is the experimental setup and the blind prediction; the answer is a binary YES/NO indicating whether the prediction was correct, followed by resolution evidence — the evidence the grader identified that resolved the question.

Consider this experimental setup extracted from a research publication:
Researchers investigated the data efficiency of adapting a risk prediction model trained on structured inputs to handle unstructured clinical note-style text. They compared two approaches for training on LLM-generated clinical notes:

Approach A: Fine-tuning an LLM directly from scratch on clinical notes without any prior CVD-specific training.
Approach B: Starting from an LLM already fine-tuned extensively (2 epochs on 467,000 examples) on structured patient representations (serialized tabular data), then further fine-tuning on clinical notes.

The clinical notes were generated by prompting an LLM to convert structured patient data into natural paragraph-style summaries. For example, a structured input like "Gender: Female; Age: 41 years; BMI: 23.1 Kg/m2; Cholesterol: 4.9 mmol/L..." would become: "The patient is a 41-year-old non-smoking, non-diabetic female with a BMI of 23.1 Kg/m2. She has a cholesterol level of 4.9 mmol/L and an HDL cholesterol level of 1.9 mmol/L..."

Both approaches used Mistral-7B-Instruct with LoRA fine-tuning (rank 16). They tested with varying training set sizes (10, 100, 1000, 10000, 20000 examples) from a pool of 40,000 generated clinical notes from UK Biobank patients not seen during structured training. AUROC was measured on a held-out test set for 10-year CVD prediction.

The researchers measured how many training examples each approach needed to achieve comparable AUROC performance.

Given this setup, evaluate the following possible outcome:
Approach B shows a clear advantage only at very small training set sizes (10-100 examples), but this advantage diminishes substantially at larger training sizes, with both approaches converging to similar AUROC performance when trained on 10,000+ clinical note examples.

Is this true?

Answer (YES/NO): NO